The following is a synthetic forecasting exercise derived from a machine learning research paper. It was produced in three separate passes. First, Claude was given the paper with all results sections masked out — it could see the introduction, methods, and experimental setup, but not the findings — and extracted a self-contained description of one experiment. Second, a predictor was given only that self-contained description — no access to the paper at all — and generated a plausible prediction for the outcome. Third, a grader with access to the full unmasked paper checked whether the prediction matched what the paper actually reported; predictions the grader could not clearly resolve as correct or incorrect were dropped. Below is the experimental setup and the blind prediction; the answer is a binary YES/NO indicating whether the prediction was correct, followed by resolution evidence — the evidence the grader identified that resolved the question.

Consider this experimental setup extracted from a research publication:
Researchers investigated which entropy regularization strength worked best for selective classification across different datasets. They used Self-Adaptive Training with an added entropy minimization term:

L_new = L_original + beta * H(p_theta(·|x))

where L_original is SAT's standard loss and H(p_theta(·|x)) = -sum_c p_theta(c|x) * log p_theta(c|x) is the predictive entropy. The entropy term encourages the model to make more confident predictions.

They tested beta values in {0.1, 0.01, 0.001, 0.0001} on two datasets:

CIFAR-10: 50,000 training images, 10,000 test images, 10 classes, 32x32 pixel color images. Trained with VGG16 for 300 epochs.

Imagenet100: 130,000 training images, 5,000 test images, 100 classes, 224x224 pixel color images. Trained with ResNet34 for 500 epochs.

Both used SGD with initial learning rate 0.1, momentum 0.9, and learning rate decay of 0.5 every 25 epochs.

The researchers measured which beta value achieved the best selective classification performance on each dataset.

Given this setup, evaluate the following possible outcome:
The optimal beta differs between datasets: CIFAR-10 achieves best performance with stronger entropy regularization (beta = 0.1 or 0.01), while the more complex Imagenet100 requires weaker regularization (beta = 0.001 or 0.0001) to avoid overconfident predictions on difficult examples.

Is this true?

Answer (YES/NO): NO